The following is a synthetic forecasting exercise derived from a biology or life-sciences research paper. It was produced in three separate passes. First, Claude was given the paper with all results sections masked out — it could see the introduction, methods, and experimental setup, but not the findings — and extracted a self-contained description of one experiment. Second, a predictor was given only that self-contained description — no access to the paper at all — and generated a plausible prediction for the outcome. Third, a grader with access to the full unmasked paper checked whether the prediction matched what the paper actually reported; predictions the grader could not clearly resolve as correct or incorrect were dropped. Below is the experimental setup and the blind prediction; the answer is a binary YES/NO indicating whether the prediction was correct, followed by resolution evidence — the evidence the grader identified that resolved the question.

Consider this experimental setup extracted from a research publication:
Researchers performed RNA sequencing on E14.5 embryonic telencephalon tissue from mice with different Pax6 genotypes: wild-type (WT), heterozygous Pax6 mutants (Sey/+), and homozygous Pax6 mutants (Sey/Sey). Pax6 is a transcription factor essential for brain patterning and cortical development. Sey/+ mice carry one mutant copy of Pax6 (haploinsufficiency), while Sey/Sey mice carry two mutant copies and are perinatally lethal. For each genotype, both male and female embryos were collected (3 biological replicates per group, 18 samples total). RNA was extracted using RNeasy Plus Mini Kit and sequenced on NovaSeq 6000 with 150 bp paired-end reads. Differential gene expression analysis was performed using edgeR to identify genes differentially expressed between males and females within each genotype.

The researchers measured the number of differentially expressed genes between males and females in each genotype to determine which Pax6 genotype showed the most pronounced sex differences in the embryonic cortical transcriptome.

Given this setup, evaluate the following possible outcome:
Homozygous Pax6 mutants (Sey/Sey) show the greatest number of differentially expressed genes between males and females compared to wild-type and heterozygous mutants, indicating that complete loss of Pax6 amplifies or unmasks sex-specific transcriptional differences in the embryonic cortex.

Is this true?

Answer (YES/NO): NO